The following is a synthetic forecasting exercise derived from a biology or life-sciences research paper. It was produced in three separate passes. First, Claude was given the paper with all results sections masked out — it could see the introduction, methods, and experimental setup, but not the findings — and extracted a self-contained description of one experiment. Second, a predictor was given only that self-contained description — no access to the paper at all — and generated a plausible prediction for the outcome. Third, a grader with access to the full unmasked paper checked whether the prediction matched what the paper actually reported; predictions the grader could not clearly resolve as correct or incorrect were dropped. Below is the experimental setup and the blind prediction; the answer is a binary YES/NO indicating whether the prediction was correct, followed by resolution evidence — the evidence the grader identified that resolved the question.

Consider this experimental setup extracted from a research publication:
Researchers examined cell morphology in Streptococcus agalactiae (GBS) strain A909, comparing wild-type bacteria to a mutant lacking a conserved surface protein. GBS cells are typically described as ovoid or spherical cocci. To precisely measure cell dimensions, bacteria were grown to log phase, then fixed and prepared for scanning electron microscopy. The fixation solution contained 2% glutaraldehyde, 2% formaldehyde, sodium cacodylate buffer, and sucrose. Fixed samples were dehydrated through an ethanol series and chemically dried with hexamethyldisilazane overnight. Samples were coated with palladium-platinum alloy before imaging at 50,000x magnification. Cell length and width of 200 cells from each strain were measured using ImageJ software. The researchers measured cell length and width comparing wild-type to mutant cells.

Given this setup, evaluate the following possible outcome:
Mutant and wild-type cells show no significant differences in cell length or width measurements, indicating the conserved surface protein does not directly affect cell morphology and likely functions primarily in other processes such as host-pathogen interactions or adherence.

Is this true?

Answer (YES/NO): NO